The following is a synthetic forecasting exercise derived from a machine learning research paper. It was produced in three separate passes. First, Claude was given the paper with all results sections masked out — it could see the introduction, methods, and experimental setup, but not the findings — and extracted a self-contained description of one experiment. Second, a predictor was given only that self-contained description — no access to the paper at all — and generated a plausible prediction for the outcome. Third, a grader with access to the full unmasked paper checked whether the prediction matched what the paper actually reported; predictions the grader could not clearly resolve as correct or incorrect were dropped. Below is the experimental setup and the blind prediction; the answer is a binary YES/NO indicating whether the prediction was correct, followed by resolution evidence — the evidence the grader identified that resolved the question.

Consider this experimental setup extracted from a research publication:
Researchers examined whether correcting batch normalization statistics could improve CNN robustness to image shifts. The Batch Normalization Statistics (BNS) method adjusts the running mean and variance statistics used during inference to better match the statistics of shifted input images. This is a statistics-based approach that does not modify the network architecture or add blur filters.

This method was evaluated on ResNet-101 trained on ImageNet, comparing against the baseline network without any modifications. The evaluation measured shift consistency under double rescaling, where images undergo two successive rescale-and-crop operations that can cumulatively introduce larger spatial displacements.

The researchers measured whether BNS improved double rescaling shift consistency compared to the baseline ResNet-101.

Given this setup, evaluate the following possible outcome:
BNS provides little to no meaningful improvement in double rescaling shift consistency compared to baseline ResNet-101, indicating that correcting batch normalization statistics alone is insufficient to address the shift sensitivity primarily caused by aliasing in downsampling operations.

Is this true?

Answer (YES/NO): YES